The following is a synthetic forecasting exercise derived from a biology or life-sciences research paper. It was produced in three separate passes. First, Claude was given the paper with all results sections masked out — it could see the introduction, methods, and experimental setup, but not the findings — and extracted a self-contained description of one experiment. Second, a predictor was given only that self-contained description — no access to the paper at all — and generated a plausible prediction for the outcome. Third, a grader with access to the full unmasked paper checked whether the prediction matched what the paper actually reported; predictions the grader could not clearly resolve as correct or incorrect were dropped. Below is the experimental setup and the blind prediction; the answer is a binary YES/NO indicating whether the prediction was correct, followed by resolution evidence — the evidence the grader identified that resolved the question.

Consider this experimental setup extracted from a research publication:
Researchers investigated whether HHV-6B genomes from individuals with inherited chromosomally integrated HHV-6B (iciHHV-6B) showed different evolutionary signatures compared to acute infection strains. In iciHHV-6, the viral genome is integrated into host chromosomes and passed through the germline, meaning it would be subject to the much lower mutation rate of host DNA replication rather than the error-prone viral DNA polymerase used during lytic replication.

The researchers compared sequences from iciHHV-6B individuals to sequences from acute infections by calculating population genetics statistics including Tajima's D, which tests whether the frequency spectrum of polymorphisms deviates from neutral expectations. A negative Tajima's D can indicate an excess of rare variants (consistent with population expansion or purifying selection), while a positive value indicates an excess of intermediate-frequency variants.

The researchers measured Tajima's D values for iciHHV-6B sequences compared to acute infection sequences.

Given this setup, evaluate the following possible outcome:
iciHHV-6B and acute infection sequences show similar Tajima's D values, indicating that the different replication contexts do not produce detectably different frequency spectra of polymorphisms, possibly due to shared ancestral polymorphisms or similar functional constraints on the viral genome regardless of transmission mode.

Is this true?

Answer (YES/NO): YES